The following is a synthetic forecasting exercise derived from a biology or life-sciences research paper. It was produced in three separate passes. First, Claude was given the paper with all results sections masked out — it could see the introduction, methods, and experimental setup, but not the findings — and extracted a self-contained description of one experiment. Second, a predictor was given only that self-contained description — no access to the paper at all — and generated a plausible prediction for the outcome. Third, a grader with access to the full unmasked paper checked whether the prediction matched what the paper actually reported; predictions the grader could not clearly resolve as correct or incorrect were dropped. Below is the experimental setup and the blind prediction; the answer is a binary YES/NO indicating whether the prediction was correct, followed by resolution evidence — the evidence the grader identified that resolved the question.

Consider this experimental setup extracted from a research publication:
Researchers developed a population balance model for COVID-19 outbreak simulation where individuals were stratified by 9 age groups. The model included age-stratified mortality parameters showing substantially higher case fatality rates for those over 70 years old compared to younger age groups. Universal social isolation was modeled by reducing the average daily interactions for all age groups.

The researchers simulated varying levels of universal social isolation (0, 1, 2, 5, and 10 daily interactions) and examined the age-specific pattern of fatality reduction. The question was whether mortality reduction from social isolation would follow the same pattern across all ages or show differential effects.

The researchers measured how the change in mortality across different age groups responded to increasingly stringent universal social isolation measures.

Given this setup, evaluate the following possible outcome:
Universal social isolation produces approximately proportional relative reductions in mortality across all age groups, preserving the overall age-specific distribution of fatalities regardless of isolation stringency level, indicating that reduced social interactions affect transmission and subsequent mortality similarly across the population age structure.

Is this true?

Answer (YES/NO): NO